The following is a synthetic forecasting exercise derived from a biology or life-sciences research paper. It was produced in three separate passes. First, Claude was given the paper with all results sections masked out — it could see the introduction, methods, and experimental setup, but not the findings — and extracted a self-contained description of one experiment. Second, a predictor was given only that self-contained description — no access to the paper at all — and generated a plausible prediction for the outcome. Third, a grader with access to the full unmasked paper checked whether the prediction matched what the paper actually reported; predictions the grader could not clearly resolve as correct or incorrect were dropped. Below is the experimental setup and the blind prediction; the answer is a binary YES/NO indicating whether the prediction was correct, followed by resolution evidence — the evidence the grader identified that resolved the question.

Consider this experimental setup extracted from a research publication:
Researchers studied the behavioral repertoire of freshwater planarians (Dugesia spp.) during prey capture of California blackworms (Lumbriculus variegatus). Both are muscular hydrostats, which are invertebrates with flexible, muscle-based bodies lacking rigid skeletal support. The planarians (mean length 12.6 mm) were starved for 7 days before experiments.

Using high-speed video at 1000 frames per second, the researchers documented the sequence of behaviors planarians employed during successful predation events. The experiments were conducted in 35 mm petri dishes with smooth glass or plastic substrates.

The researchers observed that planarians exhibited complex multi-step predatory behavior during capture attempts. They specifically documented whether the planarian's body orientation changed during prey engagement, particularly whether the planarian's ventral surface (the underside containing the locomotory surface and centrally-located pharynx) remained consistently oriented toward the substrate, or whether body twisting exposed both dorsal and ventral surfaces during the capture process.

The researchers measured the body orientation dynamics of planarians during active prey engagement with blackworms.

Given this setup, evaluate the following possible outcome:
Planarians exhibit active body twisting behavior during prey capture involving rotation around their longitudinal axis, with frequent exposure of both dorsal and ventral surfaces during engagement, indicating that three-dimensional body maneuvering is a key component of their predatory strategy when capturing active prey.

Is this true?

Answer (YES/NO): YES